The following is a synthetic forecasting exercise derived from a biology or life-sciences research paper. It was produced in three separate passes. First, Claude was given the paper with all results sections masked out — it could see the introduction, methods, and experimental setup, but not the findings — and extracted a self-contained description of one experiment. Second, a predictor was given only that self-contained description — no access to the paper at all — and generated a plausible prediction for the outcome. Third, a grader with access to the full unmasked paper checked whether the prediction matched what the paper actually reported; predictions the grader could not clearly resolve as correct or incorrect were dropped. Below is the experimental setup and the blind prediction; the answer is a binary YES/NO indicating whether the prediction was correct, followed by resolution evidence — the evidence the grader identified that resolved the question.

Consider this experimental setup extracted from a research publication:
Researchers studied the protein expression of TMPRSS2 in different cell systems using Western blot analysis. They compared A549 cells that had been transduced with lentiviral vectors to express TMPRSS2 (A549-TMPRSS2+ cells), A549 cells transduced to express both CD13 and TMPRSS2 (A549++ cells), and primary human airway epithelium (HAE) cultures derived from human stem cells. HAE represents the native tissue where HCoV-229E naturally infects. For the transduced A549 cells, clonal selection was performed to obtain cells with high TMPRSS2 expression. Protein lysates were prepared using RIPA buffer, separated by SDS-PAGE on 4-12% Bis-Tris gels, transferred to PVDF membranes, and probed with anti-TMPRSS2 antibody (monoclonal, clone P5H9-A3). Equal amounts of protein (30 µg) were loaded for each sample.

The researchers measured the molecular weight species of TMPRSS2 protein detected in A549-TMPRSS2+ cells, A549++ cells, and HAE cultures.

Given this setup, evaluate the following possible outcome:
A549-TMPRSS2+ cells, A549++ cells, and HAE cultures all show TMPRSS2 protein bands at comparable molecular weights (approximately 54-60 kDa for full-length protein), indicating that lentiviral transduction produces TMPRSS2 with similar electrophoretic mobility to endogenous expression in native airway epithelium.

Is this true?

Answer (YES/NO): NO